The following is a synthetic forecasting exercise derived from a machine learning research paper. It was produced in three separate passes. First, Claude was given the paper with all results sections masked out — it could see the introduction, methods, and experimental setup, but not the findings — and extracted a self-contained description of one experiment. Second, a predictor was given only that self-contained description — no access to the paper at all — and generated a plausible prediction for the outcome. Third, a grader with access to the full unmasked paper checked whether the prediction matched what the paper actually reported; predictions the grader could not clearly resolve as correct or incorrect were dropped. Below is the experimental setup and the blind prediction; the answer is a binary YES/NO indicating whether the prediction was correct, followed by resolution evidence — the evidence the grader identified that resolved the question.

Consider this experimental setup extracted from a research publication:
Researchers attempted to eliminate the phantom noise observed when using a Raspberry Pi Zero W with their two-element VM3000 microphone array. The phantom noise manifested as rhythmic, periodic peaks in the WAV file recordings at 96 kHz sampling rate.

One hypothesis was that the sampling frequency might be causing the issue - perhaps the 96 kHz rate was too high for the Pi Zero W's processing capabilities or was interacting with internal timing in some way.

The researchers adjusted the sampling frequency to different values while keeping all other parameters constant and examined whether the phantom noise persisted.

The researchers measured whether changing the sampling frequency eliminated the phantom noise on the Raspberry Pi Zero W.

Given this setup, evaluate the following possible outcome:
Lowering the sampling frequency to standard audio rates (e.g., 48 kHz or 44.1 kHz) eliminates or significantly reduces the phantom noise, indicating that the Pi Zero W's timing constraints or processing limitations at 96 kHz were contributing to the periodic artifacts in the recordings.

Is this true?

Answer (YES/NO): NO